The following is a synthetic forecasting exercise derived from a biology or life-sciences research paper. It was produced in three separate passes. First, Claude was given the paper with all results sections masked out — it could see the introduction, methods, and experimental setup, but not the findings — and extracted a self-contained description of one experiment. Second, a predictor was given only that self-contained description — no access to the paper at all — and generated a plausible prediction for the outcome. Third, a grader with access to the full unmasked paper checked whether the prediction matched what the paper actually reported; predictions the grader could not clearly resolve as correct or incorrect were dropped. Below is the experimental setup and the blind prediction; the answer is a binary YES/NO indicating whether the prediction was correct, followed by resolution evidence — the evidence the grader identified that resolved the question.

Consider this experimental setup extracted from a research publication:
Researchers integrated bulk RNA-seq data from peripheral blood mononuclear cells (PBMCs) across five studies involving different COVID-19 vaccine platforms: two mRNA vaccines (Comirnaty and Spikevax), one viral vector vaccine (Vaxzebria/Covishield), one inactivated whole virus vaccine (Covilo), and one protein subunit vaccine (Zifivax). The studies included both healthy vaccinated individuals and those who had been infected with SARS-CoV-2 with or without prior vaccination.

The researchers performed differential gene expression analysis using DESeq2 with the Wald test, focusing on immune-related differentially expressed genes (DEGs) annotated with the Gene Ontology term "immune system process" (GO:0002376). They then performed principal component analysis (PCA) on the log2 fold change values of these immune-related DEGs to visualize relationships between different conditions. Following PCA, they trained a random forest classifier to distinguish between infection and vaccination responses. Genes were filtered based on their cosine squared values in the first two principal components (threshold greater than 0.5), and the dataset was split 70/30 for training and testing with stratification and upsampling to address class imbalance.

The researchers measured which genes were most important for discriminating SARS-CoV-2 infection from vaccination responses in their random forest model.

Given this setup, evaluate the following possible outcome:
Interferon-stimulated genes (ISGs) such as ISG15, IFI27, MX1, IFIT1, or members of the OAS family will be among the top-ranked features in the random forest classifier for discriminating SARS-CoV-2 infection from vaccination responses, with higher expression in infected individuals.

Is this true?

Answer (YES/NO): NO